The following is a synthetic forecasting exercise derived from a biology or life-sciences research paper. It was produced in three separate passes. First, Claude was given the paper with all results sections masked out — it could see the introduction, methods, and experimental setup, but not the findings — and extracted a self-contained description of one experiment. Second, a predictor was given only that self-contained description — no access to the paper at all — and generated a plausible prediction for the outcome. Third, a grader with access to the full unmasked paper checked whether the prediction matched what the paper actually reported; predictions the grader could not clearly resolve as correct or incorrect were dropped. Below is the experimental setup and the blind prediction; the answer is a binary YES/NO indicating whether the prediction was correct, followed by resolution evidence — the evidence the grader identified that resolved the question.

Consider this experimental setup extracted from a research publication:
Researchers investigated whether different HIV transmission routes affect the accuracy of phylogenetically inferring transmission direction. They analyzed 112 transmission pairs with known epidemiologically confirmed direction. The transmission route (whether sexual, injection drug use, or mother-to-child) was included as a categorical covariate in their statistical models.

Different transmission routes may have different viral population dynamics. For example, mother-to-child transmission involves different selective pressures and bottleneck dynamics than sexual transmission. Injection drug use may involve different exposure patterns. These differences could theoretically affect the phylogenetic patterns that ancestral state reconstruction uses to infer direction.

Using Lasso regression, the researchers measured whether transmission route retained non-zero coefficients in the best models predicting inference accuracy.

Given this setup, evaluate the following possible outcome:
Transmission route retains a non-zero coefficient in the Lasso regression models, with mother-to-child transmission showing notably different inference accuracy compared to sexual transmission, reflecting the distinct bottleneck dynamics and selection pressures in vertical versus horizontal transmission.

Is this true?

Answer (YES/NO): NO